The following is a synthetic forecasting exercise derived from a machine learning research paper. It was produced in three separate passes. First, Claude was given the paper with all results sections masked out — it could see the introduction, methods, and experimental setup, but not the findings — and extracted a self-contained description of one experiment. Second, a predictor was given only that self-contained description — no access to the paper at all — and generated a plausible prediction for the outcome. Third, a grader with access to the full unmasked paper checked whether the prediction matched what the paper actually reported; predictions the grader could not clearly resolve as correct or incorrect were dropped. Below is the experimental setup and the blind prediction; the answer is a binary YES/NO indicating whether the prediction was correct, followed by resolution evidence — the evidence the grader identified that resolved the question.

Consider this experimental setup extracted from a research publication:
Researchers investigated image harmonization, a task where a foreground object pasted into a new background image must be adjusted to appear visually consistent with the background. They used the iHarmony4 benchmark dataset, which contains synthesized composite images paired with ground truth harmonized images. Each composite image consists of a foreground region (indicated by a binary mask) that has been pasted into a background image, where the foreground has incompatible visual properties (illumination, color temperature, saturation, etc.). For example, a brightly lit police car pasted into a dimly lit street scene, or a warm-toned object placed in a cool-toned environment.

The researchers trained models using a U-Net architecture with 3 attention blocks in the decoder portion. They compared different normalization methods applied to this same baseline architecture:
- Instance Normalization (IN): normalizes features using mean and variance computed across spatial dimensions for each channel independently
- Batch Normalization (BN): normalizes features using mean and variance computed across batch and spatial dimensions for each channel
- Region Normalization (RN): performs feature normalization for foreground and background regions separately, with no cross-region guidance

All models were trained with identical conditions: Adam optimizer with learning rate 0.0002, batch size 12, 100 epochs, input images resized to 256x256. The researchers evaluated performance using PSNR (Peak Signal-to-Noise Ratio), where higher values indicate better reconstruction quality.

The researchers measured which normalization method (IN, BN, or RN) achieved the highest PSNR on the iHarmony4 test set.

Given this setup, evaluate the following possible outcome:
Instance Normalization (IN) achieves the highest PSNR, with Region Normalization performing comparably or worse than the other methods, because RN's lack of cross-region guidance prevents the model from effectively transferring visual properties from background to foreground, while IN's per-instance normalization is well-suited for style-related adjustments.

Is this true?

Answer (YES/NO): NO